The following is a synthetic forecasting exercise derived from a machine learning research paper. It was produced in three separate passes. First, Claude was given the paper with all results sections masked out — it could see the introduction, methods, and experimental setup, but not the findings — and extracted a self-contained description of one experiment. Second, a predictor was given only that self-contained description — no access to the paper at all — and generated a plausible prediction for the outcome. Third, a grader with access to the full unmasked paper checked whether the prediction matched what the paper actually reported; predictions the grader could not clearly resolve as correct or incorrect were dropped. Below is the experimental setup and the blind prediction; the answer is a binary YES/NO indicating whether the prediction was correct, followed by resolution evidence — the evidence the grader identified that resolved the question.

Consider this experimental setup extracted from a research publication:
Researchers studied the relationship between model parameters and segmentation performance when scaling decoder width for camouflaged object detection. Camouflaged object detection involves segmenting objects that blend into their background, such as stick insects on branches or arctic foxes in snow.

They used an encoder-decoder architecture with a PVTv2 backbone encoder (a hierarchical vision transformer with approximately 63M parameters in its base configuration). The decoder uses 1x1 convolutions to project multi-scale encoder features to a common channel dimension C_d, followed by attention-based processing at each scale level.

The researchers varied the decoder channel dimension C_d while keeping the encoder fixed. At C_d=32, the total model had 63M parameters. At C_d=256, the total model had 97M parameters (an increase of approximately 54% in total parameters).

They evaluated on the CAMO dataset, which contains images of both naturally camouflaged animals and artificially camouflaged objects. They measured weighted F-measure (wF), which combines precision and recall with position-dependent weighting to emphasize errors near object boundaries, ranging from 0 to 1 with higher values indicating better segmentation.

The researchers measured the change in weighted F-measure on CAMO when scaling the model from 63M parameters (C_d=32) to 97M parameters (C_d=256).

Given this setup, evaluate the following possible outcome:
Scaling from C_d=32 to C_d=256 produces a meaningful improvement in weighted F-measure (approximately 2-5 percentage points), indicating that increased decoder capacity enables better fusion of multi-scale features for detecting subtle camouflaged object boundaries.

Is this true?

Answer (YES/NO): NO